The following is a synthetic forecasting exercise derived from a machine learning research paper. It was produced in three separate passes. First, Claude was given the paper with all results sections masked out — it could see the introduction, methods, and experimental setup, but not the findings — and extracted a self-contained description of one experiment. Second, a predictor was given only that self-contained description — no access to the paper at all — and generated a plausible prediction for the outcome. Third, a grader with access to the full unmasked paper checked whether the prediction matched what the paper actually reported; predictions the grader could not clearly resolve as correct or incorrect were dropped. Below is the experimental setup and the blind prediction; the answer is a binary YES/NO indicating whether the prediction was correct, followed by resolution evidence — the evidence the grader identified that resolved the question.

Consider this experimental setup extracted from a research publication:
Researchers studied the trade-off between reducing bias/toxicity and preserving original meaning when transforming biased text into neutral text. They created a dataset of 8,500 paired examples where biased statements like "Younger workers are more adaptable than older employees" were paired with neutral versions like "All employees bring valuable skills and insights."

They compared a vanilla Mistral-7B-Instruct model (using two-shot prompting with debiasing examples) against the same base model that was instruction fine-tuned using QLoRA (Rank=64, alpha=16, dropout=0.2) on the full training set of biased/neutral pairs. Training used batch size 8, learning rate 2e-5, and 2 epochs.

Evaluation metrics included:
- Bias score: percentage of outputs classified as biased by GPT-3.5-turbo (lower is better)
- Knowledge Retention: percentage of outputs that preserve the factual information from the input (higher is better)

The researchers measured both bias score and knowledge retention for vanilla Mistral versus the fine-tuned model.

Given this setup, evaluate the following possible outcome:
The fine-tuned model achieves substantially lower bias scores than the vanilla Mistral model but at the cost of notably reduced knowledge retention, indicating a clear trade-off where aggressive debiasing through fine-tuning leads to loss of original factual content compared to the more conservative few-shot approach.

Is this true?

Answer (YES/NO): NO